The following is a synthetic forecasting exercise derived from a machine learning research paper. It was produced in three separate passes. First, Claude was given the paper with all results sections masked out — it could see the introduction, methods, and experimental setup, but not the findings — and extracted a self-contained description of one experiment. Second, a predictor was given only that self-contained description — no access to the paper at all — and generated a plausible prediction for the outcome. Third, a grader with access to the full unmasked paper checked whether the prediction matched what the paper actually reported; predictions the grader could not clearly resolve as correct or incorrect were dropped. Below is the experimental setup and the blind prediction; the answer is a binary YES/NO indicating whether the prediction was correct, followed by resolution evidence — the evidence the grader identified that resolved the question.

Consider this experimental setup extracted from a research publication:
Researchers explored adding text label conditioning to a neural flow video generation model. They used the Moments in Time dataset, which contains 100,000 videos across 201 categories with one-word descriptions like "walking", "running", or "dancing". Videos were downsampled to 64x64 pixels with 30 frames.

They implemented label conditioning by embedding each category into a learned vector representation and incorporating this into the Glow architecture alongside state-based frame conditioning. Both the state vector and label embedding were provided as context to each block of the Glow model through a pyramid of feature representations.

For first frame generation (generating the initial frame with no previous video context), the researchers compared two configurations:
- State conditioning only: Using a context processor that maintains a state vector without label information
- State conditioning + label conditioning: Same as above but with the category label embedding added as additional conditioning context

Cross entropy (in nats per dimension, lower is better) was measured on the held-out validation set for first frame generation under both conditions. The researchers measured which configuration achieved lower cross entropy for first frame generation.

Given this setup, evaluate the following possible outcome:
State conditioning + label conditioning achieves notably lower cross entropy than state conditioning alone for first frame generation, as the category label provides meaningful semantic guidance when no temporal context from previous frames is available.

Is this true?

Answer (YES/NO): NO